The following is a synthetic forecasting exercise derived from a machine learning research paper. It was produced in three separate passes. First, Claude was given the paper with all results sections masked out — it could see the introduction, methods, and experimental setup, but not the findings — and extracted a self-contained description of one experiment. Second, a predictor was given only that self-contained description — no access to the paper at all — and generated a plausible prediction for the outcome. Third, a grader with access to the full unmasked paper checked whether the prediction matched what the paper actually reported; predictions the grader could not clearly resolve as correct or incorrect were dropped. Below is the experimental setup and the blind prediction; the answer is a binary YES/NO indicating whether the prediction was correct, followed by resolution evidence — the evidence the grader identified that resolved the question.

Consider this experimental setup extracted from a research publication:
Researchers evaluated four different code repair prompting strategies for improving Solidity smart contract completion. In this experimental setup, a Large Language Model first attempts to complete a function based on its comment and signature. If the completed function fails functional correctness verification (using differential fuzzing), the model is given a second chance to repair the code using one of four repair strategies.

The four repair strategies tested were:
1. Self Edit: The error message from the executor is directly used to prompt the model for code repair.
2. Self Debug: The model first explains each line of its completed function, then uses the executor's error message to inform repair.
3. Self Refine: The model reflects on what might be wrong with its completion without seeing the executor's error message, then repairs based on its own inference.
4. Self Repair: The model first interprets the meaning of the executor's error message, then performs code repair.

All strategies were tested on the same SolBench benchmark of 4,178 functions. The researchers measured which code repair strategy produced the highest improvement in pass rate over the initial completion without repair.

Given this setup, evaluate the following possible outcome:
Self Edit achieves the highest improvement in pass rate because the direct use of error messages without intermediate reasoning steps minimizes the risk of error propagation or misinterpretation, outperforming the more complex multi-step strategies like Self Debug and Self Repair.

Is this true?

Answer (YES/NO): NO